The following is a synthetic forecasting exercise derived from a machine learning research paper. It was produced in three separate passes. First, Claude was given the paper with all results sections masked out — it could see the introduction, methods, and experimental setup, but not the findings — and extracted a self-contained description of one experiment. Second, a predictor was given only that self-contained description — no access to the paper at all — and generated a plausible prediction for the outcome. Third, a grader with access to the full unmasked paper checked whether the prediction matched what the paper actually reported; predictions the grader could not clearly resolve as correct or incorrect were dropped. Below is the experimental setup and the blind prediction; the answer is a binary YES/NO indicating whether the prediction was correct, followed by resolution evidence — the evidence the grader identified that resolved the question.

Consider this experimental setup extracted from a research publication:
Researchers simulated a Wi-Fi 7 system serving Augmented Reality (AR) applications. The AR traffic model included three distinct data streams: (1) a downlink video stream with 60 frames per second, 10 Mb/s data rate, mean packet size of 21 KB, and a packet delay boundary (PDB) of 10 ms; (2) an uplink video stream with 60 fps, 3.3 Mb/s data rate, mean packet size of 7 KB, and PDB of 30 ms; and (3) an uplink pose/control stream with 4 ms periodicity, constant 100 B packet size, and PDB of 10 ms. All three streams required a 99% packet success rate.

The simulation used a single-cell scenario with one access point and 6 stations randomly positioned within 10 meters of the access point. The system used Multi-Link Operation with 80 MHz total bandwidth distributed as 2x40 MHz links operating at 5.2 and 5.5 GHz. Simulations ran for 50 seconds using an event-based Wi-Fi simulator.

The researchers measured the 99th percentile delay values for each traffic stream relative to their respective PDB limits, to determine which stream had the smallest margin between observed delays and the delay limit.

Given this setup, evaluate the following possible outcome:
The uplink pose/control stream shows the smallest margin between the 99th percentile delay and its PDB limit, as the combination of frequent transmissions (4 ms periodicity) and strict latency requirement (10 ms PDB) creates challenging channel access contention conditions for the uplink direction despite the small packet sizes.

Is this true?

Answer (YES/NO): NO